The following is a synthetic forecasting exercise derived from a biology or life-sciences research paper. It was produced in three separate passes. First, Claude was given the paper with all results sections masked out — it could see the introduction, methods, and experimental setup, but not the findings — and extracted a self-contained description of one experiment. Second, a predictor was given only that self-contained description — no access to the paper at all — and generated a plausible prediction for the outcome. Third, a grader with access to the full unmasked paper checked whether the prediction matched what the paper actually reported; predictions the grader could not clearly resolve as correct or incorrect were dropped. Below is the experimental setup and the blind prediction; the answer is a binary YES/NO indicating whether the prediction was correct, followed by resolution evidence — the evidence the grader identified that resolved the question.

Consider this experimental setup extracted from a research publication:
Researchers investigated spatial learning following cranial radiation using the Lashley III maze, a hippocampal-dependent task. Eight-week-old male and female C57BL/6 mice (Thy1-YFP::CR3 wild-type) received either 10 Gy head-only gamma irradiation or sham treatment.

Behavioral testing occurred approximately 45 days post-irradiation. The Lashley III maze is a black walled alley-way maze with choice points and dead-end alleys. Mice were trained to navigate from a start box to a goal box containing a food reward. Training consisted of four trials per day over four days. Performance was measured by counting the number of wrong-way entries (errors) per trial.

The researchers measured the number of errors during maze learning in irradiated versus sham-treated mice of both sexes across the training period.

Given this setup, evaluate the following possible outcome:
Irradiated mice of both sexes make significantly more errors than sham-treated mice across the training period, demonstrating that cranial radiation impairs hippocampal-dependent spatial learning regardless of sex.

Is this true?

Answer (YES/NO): NO